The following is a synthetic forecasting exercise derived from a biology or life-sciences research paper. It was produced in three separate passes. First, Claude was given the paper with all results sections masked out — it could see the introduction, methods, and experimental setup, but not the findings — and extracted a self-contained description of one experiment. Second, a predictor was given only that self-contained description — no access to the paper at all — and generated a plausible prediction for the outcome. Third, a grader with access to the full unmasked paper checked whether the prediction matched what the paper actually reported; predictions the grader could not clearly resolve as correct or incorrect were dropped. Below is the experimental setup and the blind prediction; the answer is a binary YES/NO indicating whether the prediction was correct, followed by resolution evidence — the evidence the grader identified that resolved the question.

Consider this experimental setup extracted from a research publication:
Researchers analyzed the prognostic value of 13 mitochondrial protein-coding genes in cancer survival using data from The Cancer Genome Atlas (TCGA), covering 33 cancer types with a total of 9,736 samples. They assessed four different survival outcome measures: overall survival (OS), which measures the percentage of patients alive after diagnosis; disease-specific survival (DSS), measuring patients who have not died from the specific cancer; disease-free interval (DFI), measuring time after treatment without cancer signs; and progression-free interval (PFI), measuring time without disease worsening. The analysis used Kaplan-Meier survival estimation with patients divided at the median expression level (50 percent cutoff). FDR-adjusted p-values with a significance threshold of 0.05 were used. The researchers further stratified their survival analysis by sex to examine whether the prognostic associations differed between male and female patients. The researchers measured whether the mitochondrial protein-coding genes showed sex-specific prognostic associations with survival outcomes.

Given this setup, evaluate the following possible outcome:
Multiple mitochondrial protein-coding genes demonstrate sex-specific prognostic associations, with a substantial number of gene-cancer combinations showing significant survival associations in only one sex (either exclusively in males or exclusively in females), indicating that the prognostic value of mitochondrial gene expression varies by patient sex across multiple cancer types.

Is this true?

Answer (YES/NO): NO